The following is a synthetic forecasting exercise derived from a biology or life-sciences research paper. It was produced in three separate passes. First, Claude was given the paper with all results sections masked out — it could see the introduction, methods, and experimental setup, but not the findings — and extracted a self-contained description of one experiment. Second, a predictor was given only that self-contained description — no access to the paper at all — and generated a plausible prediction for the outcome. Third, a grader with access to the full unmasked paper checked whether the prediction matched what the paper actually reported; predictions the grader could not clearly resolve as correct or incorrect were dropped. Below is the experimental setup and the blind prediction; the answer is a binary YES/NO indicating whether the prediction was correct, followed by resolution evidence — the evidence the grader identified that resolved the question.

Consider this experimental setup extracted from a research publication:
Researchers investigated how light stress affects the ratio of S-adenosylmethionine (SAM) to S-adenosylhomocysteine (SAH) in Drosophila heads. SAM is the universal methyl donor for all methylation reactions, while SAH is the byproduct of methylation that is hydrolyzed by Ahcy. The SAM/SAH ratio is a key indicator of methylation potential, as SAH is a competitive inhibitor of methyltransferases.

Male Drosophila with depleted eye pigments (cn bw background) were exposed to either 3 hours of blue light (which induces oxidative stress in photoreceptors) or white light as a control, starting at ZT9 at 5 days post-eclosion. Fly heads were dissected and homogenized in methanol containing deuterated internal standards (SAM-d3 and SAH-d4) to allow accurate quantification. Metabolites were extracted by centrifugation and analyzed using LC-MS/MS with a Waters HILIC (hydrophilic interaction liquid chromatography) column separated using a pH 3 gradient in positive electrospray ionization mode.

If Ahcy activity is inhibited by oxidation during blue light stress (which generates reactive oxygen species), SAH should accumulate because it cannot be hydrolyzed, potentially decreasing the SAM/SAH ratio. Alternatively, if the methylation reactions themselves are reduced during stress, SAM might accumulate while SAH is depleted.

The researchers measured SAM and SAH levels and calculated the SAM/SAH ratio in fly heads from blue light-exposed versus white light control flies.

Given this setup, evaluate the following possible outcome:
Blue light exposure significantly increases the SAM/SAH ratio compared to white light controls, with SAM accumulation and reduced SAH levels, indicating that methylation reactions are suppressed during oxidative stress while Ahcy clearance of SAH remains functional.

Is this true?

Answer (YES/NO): NO